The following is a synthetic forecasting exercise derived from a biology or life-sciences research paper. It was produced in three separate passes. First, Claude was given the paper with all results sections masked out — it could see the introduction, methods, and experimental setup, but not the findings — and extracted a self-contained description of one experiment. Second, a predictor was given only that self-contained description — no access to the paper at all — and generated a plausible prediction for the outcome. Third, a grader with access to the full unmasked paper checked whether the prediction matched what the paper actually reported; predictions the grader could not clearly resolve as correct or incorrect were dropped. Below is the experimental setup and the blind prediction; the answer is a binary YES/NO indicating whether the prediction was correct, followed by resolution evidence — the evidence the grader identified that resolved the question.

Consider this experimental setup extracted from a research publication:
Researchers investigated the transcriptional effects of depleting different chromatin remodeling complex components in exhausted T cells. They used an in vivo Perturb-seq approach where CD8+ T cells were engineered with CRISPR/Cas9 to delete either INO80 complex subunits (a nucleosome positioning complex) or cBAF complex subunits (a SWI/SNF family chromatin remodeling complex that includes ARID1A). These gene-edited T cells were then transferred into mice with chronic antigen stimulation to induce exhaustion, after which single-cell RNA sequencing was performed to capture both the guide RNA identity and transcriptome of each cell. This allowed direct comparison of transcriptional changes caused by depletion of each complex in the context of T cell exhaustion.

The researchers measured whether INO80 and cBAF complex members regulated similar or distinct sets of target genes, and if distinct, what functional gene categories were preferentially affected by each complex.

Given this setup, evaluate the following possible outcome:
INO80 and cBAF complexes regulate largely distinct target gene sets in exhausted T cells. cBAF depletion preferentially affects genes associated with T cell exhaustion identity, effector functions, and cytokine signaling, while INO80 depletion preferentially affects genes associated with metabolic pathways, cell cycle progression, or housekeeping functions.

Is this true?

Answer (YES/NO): YES